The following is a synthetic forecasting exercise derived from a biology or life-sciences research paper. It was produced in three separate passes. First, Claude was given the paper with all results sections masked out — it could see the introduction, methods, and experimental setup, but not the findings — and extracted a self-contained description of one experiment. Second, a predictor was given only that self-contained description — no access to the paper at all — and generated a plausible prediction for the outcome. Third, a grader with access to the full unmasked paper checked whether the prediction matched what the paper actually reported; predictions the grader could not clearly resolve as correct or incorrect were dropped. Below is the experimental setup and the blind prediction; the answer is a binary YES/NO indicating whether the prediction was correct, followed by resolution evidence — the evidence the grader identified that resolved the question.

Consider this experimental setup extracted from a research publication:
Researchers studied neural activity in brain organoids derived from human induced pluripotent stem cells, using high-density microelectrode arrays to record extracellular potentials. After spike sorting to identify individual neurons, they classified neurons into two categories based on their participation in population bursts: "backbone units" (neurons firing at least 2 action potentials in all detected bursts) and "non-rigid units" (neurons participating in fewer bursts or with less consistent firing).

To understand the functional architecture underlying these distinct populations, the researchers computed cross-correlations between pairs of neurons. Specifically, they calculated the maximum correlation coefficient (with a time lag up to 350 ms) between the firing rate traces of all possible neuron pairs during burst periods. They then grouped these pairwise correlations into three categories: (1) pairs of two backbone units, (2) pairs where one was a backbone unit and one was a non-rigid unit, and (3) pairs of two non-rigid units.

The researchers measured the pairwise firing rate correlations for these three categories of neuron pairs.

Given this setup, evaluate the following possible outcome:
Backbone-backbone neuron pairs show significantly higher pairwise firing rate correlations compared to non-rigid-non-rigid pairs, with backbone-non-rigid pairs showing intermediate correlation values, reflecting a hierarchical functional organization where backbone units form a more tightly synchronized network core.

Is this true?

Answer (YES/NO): YES